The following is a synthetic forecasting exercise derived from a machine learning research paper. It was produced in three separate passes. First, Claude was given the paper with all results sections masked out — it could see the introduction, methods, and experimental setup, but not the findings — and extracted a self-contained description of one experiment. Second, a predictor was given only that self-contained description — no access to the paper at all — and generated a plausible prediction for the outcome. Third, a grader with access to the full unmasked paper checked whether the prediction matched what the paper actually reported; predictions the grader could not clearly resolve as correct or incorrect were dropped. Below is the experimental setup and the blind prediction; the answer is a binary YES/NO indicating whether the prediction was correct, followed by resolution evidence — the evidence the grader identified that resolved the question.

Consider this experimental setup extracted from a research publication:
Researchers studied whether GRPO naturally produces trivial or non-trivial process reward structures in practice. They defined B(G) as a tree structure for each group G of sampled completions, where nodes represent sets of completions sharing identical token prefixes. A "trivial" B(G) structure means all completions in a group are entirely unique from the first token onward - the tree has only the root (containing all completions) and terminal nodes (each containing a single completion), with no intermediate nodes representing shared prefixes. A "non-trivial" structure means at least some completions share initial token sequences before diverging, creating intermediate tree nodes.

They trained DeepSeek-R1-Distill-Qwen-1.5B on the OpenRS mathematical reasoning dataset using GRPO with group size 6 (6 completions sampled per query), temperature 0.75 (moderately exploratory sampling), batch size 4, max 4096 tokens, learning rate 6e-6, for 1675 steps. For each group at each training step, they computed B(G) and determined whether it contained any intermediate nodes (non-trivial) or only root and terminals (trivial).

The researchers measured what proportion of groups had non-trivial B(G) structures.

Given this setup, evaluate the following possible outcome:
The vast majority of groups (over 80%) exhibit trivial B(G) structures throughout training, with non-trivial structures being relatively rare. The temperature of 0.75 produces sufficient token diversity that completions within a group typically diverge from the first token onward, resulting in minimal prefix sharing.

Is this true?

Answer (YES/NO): NO